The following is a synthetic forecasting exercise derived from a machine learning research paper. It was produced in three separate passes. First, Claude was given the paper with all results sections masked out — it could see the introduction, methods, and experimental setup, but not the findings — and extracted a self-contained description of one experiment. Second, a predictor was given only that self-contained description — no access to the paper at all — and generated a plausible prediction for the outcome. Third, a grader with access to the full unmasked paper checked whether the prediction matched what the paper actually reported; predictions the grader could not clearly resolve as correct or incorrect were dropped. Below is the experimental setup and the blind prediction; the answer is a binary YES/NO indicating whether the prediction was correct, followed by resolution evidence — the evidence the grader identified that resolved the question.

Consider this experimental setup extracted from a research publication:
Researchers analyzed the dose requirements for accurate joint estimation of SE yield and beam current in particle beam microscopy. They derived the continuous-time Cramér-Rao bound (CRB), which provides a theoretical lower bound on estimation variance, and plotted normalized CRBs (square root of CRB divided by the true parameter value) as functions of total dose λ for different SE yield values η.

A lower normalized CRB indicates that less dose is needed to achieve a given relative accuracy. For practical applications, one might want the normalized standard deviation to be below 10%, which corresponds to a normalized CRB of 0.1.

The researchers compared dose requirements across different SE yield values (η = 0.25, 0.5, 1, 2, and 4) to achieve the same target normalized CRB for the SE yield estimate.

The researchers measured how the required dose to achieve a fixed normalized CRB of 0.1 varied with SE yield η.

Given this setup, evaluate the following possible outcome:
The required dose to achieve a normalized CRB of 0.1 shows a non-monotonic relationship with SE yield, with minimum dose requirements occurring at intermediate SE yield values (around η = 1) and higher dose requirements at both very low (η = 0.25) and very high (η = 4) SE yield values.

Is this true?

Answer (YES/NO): NO